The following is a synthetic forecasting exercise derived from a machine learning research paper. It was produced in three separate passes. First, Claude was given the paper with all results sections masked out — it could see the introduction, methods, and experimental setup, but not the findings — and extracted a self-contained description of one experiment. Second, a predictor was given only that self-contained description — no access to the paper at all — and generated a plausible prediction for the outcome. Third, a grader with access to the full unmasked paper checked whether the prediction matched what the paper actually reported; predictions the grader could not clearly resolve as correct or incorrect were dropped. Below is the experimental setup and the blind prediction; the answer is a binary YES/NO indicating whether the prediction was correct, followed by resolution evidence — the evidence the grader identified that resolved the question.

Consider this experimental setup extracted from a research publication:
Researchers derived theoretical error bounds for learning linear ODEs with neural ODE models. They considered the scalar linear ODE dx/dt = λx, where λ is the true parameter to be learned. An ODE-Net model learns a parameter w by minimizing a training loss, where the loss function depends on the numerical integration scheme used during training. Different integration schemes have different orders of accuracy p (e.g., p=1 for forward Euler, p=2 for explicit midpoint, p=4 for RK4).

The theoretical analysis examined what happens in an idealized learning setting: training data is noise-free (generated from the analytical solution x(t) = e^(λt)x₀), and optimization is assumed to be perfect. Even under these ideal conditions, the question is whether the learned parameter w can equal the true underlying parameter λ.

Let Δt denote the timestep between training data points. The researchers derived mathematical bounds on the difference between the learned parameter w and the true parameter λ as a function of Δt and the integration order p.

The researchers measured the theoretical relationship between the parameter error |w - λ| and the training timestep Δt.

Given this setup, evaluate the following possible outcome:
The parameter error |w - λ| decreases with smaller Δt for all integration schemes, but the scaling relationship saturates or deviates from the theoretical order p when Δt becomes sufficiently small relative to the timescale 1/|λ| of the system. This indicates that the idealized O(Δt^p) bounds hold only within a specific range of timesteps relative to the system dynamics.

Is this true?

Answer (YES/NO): NO